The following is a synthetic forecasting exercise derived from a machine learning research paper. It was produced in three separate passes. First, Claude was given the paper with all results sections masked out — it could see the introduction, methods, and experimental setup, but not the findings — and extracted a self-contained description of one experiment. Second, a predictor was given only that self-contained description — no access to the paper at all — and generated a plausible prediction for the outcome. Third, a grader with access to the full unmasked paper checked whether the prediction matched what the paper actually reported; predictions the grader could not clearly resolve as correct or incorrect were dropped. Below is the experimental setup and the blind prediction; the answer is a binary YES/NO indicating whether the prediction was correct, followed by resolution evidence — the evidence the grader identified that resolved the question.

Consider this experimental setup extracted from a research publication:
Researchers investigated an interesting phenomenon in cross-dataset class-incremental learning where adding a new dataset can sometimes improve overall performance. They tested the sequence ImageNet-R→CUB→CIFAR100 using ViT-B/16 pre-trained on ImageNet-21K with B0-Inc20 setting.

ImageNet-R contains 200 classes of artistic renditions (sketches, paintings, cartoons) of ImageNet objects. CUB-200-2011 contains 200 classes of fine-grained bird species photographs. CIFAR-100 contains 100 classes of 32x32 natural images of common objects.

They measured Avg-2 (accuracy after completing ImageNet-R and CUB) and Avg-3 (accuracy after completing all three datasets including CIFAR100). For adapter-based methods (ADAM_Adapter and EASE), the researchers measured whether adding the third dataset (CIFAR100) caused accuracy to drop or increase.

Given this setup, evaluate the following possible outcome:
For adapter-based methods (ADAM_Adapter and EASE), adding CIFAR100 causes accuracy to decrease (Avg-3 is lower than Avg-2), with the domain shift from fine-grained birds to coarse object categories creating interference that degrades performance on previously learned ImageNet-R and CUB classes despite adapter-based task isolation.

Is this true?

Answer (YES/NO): NO